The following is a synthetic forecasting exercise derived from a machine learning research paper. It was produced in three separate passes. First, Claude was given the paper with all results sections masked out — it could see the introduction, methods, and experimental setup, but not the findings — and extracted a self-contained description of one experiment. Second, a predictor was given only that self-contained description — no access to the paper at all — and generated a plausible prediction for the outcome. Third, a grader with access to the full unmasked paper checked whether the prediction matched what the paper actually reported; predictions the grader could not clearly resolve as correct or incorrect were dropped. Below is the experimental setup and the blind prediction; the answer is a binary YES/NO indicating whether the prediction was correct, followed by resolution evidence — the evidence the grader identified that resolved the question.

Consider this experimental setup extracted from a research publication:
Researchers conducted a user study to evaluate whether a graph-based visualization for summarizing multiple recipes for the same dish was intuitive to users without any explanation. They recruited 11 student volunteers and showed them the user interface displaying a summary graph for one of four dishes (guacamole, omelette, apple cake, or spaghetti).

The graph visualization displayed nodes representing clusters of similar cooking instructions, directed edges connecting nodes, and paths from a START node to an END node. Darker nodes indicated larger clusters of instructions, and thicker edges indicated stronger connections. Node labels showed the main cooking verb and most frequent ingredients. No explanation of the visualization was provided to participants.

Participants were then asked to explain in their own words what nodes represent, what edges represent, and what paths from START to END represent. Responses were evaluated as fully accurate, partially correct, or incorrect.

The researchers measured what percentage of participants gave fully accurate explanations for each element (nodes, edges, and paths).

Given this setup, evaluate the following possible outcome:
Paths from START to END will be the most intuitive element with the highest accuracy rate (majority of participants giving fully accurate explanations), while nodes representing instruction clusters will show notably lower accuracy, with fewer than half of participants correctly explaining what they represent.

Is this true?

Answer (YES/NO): NO